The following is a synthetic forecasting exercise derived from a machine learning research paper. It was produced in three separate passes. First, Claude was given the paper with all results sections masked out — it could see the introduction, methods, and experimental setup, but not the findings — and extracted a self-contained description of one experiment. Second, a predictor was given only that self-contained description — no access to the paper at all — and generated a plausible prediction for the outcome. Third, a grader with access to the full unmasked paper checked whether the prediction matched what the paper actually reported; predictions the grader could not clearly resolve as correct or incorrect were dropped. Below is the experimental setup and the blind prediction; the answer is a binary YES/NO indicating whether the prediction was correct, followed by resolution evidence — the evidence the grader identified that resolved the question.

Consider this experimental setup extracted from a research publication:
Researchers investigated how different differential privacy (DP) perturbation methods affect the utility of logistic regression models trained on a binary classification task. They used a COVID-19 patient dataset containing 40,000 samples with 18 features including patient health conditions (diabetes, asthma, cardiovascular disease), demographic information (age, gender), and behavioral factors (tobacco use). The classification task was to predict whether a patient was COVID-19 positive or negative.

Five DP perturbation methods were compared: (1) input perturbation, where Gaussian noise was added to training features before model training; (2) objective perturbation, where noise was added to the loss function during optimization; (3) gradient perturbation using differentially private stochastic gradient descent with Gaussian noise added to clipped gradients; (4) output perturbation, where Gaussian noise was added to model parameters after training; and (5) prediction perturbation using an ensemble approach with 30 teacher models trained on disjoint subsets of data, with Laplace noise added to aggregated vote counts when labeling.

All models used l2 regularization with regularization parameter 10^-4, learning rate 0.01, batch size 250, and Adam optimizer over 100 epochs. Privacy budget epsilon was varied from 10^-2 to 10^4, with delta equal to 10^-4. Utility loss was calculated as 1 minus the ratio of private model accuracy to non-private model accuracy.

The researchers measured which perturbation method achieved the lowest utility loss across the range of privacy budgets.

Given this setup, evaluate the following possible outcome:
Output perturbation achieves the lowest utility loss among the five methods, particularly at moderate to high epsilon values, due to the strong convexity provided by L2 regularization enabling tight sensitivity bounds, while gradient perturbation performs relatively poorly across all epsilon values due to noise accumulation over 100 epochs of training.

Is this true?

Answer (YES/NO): NO